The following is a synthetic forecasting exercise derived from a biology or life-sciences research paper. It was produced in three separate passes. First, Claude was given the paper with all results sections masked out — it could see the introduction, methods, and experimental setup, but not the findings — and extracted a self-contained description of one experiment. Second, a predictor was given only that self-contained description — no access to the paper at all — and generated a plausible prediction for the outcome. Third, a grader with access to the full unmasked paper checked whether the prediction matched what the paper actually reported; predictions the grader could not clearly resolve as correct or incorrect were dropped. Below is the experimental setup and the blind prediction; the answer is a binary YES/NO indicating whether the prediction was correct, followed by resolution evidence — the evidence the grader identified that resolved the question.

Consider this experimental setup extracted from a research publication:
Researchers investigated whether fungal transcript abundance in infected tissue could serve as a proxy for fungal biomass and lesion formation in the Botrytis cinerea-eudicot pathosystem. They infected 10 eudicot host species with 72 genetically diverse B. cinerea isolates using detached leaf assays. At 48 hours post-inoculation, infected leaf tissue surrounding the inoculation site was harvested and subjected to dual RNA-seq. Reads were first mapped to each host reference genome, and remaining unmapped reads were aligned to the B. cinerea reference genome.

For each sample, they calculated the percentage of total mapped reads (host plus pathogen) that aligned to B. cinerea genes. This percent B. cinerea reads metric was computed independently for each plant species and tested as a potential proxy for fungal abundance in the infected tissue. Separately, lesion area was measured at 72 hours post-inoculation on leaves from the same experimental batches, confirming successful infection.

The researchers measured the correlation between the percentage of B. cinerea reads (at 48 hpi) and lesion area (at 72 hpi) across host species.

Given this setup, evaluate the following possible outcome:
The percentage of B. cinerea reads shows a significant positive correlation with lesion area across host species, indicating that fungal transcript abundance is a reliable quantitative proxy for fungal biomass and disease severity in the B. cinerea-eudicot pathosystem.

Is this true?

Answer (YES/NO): NO